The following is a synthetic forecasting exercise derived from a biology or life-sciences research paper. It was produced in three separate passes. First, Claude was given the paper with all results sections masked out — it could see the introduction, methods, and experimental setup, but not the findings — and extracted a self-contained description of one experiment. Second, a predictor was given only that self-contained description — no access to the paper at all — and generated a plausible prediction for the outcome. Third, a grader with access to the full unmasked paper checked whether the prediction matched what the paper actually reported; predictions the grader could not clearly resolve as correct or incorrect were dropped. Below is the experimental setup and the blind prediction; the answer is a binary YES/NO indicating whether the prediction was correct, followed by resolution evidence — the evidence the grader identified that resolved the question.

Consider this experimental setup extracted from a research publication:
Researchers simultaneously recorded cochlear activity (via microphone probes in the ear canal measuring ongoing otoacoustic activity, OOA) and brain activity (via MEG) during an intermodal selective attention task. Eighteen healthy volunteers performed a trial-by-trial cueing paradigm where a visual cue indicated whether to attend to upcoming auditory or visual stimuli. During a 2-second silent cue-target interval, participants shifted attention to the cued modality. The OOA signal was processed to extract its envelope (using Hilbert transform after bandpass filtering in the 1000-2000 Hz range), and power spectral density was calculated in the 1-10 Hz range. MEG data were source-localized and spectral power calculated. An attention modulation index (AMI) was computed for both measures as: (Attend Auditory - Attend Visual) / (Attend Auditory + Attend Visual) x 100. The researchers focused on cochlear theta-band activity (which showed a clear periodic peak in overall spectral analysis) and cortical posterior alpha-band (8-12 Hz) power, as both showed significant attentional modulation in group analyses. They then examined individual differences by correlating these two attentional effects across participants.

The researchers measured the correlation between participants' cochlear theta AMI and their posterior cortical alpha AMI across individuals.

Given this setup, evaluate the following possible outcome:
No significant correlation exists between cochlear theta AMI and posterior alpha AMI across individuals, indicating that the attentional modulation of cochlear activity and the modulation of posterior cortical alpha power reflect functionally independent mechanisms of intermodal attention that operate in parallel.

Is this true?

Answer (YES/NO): NO